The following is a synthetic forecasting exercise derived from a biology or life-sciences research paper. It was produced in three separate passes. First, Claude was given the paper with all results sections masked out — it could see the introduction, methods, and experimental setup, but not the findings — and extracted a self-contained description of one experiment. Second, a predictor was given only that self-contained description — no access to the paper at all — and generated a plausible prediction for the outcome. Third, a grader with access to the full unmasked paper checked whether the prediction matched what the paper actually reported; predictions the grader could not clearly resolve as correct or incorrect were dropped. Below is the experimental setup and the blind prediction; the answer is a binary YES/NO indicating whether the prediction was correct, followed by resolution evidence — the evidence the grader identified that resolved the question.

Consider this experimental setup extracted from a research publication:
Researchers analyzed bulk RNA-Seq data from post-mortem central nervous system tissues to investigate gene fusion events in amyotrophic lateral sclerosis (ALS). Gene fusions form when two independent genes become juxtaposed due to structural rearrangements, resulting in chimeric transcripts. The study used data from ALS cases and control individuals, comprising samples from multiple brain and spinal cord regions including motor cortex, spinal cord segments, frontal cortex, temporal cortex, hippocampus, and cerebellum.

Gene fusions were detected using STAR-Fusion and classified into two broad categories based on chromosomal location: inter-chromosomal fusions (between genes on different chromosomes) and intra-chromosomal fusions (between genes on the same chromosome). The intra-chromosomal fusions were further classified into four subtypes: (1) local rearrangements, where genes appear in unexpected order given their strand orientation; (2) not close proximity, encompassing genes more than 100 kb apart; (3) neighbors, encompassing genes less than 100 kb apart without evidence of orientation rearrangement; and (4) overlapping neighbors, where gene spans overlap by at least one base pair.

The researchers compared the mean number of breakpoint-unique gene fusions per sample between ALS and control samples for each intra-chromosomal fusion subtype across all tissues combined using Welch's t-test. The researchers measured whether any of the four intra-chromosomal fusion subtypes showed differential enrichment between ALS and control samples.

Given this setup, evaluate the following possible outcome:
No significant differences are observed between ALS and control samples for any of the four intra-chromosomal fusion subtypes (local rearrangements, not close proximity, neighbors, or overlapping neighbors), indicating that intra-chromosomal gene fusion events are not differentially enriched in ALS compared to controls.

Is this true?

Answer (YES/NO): NO